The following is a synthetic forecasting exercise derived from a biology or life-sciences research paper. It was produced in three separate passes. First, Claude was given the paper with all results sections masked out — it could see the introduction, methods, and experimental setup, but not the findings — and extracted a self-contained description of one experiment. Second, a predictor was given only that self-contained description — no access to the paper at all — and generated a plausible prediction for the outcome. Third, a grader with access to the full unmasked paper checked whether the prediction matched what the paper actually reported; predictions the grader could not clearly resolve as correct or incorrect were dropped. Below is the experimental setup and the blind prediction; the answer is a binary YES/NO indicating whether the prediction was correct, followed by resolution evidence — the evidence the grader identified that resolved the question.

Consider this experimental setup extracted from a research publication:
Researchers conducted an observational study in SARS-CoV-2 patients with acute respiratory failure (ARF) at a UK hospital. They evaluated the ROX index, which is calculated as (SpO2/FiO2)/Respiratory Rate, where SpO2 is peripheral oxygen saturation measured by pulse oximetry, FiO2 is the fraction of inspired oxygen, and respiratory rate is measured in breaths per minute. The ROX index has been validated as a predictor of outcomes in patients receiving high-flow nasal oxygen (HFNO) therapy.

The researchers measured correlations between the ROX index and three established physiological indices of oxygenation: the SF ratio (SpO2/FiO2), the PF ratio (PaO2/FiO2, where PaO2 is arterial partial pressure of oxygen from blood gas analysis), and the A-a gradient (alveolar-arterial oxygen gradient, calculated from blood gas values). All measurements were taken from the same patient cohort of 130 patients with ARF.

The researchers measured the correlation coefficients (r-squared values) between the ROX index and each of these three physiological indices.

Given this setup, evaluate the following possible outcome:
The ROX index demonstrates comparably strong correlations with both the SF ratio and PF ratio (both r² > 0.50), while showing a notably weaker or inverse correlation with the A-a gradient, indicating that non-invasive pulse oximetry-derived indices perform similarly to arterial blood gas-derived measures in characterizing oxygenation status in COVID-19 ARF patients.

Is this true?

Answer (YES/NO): NO